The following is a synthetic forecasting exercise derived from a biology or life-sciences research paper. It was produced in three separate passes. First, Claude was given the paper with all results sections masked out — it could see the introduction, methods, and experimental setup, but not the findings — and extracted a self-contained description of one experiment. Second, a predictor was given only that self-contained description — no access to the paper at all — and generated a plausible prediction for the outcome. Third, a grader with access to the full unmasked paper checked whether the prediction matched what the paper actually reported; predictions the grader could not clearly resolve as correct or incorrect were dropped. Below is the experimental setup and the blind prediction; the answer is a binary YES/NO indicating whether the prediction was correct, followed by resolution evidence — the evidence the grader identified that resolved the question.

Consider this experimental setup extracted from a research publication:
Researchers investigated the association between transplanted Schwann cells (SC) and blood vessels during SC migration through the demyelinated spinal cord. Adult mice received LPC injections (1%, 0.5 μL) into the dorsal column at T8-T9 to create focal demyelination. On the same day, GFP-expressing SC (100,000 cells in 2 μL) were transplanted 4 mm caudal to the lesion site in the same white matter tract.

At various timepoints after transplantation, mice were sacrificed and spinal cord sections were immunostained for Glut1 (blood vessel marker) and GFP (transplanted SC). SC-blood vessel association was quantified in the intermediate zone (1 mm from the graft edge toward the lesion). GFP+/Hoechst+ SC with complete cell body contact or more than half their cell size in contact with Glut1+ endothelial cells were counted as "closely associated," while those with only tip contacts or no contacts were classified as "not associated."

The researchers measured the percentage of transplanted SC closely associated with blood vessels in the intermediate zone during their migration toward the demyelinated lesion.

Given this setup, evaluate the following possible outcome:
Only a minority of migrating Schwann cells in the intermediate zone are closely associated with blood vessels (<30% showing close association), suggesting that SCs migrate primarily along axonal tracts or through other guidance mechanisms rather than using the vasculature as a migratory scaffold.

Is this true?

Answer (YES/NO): NO